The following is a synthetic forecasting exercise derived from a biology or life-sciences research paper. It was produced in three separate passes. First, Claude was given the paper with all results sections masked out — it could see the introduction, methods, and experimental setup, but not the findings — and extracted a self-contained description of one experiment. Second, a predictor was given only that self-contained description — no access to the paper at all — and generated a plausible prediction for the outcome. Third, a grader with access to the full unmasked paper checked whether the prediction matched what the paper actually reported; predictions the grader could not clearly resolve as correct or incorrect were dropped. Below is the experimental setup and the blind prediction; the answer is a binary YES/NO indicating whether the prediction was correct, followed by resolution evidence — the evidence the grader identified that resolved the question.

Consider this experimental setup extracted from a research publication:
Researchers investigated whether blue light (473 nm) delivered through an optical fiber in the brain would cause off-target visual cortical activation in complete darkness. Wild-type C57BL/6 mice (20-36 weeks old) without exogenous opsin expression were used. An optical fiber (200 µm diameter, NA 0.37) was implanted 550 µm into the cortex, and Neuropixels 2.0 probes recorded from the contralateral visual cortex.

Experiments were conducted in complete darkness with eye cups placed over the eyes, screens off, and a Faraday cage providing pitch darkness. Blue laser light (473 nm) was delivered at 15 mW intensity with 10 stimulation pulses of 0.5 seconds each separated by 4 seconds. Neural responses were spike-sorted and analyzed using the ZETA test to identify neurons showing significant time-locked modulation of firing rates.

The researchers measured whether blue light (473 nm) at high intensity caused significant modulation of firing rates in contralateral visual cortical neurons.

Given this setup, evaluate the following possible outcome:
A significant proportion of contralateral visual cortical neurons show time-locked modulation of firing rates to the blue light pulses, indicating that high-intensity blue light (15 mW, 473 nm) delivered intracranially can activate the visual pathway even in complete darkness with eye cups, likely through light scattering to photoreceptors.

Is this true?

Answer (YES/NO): YES